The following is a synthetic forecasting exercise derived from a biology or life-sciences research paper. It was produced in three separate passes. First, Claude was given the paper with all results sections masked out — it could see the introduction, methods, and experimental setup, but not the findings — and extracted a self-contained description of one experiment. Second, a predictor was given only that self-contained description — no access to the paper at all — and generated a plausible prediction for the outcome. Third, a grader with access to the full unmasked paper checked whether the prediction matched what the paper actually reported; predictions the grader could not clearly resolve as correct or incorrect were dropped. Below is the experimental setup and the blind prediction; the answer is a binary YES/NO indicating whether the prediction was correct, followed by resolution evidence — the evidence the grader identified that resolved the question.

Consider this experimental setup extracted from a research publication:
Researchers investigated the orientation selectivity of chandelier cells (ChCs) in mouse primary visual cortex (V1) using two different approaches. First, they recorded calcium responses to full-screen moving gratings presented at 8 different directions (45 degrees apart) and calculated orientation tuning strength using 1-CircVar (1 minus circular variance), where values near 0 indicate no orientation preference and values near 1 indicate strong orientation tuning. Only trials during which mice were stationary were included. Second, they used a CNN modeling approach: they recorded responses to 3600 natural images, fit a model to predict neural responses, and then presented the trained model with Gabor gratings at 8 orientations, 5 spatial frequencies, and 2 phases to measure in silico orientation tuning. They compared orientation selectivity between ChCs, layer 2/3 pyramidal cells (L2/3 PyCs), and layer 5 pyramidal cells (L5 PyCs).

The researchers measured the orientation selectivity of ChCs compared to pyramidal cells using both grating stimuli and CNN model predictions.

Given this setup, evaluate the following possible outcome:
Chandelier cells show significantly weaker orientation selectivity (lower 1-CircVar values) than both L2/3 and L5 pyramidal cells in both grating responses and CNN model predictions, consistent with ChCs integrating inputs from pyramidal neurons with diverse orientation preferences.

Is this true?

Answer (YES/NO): NO